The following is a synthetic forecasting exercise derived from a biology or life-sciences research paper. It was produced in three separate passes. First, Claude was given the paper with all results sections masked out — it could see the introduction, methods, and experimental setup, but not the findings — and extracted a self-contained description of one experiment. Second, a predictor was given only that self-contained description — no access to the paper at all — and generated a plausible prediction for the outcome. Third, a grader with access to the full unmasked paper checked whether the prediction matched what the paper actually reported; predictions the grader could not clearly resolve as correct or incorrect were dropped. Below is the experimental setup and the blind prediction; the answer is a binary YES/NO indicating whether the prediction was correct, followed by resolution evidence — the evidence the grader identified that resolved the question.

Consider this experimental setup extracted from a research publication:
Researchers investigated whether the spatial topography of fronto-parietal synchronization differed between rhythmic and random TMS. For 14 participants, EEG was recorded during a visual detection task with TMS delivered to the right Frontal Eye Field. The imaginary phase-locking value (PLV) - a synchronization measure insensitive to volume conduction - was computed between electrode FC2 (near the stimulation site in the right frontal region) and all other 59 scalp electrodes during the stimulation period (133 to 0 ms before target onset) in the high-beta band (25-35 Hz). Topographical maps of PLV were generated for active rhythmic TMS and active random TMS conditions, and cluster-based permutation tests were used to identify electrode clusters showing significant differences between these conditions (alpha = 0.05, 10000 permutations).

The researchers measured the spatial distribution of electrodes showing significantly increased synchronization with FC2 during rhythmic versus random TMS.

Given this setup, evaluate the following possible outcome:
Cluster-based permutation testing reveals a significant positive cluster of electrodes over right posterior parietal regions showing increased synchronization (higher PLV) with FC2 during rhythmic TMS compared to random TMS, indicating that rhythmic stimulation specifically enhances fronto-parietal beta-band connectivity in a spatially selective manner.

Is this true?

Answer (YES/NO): YES